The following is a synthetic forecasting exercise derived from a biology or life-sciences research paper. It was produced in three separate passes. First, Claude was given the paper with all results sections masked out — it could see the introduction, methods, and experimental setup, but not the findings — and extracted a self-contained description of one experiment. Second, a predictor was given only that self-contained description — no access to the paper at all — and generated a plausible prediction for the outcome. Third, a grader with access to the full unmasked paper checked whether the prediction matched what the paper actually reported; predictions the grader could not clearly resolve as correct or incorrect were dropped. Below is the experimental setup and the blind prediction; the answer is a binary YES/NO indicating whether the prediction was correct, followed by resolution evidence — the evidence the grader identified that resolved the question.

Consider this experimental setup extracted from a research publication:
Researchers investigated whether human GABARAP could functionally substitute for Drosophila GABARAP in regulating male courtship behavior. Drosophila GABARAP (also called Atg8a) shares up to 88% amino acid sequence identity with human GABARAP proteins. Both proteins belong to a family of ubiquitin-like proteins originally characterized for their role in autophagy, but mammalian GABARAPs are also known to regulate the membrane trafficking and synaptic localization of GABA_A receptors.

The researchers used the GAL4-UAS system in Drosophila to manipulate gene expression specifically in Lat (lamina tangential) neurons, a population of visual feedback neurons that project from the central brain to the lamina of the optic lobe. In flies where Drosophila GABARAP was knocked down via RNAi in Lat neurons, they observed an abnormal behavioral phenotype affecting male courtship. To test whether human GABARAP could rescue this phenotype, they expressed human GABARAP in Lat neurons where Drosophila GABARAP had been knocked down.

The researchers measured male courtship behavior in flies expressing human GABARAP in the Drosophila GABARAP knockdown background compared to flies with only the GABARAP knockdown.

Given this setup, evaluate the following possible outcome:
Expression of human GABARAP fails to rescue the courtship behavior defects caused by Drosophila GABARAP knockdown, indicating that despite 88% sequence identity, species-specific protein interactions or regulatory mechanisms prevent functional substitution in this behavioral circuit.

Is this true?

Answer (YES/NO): NO